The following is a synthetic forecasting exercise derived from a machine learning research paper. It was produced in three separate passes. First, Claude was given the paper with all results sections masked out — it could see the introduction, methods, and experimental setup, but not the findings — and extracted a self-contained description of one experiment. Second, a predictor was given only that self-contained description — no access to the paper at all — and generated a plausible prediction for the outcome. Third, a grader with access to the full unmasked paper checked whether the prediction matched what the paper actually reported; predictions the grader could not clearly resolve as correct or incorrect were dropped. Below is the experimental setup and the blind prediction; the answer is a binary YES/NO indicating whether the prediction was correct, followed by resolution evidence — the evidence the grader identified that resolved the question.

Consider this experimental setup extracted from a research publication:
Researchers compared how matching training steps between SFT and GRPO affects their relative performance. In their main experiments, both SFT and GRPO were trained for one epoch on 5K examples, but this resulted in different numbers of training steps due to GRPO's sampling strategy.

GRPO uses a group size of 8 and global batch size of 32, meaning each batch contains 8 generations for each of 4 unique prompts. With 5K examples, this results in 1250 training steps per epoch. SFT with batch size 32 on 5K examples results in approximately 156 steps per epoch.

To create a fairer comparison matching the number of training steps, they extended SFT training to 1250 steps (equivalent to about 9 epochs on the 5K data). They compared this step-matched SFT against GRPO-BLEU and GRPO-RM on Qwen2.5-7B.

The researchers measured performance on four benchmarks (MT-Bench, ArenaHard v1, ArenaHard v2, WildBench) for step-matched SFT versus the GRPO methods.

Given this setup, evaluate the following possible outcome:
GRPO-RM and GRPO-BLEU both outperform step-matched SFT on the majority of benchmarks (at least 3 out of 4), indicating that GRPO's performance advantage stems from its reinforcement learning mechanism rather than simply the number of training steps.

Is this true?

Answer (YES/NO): NO